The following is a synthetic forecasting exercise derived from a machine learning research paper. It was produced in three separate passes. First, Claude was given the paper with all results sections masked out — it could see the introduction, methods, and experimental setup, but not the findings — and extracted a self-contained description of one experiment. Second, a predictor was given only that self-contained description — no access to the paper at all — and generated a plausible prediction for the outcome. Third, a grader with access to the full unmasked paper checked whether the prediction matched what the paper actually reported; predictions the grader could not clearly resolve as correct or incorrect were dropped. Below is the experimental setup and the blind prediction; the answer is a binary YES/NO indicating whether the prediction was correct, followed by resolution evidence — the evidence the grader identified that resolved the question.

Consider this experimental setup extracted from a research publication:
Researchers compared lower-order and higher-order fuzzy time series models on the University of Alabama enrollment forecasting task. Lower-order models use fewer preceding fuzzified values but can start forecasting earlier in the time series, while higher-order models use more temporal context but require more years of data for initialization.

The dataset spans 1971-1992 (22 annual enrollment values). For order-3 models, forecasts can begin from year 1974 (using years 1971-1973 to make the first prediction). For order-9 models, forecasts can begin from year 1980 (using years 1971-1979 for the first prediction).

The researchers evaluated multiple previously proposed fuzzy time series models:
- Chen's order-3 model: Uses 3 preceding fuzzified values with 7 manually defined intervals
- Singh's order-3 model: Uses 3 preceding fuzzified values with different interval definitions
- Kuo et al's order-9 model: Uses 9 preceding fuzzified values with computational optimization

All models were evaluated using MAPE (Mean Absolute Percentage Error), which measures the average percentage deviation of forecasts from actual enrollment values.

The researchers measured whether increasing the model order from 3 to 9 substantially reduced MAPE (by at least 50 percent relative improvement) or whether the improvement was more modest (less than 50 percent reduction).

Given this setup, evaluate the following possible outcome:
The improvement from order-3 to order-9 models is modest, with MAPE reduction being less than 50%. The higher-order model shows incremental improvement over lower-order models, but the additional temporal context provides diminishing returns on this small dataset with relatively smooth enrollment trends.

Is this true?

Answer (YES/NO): NO